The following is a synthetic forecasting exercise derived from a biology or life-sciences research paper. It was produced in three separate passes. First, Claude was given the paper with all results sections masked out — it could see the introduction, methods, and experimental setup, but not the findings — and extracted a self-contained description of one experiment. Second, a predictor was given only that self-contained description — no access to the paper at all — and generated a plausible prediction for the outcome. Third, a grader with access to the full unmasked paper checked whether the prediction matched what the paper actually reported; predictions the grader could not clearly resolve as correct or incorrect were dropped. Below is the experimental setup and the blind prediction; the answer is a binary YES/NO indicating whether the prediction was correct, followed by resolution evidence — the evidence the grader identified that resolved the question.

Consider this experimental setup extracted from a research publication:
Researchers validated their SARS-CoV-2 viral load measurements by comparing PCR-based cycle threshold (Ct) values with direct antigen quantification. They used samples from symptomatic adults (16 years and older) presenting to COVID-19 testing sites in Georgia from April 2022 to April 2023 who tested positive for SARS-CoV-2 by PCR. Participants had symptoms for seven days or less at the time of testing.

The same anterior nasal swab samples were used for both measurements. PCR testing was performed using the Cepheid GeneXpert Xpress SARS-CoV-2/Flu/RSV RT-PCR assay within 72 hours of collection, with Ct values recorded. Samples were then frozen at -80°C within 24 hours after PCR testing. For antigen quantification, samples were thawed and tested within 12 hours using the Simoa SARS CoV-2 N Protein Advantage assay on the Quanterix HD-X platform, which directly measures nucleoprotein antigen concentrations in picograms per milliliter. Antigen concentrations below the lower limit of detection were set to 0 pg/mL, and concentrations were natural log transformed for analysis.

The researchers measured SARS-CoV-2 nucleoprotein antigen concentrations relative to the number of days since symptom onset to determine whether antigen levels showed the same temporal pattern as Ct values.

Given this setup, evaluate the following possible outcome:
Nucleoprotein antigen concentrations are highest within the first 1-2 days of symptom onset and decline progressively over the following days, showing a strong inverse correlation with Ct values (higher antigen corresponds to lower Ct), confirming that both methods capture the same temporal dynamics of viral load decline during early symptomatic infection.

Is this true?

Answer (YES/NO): NO